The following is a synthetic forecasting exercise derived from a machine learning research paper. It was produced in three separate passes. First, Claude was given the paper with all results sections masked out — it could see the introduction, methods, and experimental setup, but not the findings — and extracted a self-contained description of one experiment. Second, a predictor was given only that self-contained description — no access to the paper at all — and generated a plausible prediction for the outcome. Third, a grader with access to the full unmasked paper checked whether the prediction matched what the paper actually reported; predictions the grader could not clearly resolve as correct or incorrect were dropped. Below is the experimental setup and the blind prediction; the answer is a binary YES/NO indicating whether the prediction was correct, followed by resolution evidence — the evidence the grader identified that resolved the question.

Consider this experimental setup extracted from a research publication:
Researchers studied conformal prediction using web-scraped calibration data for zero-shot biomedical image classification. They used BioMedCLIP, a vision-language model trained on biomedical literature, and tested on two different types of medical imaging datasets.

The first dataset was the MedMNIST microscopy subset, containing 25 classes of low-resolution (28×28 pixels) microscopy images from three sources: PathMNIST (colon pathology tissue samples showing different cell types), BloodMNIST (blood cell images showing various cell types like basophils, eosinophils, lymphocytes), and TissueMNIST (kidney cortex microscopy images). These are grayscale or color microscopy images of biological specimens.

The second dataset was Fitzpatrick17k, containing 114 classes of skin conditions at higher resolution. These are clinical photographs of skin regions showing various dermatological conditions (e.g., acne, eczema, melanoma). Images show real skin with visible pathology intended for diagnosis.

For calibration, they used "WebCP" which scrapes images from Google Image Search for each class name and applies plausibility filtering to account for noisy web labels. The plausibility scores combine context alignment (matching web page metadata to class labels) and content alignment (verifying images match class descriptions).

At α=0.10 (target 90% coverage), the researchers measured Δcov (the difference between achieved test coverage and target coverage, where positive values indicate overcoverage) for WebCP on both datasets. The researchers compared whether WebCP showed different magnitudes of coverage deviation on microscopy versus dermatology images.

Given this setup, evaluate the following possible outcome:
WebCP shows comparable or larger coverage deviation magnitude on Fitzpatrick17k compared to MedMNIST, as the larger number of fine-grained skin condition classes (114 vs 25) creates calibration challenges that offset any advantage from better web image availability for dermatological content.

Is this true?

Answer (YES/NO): NO